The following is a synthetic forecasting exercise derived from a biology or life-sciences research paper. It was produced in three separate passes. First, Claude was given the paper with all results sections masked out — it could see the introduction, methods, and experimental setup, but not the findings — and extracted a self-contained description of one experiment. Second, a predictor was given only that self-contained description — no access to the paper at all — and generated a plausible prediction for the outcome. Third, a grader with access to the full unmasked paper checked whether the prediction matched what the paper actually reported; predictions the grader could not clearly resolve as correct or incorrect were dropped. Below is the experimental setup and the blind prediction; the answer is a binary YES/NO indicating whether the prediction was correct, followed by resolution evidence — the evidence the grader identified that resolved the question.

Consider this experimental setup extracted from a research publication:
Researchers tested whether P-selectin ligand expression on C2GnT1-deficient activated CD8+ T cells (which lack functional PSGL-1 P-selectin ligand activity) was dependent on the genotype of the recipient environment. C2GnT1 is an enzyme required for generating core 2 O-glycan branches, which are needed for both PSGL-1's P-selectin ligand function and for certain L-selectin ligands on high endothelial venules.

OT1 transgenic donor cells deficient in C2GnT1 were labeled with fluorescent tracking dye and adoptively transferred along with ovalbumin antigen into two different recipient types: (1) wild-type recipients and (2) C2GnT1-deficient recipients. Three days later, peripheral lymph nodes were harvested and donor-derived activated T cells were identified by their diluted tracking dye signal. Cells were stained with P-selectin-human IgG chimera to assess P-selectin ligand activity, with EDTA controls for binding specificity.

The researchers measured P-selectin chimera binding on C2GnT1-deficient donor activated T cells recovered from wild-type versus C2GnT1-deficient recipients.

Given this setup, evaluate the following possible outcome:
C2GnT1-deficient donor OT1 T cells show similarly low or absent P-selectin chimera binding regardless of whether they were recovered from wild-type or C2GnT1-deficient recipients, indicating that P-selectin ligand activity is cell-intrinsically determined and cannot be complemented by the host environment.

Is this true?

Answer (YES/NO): NO